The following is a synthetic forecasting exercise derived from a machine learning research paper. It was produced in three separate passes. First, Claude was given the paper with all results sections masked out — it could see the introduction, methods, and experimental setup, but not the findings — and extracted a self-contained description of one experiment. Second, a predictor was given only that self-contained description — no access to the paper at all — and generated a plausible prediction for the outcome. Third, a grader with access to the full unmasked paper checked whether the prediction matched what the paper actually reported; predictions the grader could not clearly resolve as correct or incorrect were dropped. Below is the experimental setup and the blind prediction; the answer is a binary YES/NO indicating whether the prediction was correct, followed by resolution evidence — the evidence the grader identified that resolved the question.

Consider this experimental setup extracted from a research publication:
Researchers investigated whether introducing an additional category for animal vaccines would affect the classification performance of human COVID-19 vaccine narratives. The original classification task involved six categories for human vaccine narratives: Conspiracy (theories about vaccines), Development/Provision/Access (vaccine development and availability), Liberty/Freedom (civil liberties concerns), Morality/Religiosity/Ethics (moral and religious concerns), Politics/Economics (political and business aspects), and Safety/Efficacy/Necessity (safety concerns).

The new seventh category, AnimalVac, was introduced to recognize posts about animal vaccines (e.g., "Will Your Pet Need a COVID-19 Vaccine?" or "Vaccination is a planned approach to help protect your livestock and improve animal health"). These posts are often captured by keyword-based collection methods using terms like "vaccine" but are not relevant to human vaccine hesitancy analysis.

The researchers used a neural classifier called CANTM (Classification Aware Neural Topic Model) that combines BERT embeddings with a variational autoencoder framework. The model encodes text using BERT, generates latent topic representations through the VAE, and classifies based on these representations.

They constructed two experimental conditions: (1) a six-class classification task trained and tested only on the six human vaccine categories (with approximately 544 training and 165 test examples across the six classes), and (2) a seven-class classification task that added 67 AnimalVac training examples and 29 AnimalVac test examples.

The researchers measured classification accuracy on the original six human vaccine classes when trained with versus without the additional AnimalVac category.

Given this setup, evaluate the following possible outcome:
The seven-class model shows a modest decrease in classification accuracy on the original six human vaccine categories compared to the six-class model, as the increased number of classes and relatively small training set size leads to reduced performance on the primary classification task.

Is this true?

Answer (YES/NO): NO